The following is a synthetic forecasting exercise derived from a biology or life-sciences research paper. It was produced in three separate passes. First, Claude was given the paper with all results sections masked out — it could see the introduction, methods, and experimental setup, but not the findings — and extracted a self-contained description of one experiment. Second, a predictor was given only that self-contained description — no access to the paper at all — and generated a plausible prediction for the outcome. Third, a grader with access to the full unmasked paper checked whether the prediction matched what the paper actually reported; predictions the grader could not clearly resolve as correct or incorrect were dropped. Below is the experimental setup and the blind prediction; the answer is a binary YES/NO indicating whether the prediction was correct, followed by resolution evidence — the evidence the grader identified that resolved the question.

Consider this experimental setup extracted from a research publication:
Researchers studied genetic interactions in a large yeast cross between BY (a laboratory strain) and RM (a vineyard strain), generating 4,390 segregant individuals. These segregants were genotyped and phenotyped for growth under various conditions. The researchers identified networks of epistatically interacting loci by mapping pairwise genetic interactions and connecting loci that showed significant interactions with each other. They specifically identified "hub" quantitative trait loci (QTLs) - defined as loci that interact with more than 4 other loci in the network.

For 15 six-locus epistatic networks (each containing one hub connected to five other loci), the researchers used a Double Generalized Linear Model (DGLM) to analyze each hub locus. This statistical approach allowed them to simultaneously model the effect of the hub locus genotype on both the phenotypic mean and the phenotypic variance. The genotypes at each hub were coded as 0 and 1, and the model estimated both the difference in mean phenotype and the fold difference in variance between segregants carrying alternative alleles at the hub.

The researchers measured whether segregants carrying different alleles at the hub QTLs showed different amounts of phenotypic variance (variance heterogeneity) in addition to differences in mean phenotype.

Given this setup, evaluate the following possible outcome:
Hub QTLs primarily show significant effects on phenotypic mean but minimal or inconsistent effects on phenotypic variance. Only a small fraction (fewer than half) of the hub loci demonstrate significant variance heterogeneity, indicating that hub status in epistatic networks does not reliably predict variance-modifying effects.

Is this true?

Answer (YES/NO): NO